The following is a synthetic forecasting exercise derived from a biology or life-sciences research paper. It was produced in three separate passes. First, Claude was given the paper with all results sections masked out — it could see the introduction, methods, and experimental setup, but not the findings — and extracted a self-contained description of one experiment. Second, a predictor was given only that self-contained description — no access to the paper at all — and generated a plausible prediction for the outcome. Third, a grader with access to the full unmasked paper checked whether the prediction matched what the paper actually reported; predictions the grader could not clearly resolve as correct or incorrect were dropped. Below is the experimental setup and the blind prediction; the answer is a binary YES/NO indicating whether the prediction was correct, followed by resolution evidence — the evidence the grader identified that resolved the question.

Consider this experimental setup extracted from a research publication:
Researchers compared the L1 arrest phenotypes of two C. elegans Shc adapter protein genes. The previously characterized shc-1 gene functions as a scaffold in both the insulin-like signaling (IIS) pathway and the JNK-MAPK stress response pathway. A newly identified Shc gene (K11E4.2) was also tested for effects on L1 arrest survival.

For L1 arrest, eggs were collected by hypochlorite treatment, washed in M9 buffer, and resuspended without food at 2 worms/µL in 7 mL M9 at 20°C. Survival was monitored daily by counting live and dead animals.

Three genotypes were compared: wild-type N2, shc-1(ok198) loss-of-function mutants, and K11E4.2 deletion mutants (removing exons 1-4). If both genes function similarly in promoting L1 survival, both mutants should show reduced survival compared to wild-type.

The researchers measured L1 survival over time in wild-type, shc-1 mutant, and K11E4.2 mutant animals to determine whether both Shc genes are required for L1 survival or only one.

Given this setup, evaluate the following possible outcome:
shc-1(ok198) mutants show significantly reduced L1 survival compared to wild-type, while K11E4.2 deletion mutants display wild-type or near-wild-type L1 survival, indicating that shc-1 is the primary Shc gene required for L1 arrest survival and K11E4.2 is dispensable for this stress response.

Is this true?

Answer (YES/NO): NO